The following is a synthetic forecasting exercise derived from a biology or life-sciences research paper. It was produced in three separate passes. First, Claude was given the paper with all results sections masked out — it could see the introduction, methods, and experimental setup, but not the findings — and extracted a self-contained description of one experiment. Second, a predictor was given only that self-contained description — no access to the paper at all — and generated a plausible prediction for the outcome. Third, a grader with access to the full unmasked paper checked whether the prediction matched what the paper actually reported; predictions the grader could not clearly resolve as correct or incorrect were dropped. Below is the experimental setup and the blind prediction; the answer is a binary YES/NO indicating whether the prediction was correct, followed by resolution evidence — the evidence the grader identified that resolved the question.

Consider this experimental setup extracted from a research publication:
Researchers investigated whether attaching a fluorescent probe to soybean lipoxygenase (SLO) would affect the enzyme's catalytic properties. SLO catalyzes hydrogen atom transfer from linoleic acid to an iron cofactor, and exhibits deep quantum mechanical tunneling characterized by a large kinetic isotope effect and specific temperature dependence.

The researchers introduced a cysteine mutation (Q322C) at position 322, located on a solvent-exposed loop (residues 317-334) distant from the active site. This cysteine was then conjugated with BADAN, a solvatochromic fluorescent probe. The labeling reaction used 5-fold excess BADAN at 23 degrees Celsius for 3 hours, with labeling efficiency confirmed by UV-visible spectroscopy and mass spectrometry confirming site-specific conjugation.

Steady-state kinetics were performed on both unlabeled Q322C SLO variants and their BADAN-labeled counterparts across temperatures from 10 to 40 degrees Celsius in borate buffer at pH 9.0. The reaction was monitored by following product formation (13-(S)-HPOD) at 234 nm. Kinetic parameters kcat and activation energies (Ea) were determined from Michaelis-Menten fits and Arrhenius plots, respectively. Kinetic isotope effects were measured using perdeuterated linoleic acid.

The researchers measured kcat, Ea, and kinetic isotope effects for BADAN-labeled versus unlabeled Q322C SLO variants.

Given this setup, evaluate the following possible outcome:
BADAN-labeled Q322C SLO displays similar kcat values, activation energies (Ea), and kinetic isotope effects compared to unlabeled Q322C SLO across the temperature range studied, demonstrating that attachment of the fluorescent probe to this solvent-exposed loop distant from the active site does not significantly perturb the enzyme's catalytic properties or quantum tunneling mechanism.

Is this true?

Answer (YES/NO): YES